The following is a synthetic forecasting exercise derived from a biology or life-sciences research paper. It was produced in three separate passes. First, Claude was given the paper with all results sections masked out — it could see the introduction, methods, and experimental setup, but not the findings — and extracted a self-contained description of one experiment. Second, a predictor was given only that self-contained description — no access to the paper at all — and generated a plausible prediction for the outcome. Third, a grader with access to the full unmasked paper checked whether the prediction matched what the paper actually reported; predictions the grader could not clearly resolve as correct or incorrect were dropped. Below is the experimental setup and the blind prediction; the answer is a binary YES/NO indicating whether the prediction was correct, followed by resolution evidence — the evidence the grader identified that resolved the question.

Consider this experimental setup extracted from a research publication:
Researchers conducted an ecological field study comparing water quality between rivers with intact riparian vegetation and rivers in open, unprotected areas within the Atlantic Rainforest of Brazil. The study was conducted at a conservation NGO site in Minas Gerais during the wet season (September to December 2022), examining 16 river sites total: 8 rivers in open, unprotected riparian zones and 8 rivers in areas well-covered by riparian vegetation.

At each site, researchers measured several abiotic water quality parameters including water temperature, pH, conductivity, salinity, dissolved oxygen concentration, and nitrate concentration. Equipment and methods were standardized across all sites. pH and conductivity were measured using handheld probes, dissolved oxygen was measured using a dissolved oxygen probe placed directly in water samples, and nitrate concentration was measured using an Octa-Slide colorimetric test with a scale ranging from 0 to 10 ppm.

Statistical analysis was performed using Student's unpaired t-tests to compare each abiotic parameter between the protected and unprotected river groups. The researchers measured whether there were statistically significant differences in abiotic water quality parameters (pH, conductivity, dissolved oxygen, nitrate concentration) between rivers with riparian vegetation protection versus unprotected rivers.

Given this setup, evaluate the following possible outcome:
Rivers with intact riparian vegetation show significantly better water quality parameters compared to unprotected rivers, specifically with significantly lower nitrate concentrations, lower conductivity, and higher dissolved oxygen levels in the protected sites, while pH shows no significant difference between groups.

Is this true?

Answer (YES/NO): NO